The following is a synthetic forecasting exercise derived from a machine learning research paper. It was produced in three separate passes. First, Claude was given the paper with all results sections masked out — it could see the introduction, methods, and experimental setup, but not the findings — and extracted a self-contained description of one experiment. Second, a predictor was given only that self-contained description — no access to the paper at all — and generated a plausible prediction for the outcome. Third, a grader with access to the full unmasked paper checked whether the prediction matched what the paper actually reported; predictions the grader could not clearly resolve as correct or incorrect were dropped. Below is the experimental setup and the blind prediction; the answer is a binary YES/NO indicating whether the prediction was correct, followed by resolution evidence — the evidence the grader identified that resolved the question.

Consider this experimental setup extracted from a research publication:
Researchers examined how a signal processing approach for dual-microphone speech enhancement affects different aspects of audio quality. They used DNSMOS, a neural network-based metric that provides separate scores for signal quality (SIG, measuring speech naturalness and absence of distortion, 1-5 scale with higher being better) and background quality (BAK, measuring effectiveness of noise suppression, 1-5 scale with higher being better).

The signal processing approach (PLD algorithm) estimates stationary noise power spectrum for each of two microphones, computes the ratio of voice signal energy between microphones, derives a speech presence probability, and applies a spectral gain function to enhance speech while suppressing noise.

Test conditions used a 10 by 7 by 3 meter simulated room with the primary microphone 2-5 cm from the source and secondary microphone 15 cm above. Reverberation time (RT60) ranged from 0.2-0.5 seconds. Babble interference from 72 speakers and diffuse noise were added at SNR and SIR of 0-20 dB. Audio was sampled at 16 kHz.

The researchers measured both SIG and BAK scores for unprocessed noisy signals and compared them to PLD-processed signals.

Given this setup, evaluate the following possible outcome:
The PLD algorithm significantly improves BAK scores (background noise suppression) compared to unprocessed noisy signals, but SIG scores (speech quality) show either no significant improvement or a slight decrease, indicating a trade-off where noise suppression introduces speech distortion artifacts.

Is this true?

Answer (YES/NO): NO